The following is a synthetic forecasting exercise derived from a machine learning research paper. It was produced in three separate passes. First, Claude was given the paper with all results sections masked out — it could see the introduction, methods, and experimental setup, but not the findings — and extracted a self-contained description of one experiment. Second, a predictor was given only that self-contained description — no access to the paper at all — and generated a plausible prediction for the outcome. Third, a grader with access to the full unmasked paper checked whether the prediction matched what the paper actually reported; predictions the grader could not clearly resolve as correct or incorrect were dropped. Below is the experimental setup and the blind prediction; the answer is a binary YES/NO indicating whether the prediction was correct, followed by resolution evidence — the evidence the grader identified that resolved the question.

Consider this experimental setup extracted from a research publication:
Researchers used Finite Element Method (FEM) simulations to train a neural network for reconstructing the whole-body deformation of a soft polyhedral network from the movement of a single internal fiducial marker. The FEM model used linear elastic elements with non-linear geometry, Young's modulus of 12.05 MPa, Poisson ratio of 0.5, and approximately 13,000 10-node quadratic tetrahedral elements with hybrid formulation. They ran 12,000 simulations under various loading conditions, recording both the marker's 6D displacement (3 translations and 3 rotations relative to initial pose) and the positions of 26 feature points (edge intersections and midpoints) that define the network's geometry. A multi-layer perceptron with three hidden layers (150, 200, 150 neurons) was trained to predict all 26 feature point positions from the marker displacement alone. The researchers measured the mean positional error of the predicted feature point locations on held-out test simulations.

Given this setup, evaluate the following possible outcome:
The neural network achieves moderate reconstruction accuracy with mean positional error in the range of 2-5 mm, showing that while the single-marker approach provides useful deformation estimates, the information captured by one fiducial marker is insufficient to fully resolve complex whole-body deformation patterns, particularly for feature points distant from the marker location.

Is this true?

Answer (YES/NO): NO